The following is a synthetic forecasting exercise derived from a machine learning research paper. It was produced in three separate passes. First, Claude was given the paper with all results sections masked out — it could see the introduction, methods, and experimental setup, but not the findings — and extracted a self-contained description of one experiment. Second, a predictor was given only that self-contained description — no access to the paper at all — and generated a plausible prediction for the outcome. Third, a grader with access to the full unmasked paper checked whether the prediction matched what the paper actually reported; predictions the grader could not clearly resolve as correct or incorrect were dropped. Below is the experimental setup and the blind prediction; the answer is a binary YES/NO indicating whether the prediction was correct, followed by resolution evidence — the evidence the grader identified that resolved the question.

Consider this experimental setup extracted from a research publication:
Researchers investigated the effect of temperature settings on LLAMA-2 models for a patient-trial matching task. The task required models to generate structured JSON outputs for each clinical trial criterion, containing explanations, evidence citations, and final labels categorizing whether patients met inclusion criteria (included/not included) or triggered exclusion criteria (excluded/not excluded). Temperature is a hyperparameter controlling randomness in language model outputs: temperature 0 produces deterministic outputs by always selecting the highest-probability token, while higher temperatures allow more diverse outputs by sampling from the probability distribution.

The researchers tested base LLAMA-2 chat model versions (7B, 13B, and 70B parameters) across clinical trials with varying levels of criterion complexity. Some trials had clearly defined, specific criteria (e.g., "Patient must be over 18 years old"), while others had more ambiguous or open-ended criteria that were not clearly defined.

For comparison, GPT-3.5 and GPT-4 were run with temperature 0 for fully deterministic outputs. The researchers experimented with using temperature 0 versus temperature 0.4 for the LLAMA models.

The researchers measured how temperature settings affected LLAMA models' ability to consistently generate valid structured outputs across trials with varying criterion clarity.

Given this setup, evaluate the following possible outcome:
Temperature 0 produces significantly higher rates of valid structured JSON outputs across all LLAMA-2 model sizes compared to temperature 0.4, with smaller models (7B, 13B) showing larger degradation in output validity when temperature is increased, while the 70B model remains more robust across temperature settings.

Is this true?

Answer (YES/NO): NO